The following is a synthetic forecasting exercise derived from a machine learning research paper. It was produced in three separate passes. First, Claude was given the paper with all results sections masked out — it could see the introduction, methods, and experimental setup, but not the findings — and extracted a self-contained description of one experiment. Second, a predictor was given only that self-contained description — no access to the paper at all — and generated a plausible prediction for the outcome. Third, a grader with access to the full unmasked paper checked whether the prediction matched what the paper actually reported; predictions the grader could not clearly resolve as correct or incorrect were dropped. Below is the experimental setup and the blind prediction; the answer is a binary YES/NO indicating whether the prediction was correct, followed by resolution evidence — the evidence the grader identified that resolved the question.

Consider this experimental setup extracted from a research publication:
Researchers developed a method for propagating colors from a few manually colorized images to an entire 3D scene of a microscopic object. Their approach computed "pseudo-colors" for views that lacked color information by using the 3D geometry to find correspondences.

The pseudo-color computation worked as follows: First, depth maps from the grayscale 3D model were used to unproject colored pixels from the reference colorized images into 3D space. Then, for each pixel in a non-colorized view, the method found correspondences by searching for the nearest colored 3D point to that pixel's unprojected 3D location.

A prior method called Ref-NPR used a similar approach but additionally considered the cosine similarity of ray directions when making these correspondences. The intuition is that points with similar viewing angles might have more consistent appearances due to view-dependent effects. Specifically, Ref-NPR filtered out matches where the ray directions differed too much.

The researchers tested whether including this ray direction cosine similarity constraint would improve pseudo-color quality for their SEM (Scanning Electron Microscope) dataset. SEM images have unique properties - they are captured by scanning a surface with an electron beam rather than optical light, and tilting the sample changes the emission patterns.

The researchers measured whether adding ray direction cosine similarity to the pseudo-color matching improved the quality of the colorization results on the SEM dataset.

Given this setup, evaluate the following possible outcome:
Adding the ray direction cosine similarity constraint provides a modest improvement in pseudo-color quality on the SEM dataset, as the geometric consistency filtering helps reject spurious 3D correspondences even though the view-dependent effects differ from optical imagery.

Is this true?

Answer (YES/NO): NO